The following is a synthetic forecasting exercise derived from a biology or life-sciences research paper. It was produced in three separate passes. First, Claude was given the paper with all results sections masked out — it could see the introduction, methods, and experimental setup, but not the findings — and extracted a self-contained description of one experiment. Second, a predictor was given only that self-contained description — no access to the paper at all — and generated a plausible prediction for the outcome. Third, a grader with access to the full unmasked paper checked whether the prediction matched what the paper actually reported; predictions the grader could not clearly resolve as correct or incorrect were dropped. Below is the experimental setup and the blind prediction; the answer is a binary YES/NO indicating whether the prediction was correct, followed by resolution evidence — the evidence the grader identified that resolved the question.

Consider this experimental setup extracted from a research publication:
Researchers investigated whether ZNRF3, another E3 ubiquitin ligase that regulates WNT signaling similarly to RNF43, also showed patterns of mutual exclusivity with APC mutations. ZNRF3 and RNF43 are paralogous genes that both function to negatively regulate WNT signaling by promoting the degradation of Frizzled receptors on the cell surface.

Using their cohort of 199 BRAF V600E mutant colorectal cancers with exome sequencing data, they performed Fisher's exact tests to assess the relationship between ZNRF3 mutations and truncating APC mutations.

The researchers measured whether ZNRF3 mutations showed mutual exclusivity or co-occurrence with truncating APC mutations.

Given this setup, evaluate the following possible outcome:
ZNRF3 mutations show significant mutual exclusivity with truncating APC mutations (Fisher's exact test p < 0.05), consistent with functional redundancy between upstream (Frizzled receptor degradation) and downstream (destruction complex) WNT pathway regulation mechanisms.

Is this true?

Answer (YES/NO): YES